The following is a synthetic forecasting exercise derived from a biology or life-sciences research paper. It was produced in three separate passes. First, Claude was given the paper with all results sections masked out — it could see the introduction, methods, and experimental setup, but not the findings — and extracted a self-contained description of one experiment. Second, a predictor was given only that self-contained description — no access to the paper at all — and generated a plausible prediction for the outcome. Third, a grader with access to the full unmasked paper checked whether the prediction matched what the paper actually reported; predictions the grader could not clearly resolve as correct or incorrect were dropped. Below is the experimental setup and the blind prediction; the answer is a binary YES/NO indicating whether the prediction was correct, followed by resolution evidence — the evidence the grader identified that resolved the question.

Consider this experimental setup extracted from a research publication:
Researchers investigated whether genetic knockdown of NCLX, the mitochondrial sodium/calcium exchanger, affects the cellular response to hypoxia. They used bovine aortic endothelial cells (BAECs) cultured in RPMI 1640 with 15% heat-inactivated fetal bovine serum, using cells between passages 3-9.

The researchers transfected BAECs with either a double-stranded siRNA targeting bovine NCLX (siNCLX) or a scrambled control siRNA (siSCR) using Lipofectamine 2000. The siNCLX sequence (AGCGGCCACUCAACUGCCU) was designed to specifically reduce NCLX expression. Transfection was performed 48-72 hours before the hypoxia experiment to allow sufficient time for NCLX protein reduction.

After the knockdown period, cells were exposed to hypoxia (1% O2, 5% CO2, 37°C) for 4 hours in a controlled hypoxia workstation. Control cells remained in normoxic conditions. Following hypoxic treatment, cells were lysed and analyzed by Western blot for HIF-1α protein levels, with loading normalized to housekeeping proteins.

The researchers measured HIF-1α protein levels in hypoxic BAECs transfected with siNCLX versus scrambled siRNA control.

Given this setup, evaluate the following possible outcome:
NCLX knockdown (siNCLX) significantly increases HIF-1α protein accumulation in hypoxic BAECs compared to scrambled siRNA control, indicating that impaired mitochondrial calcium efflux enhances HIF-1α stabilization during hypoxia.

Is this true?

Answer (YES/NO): NO